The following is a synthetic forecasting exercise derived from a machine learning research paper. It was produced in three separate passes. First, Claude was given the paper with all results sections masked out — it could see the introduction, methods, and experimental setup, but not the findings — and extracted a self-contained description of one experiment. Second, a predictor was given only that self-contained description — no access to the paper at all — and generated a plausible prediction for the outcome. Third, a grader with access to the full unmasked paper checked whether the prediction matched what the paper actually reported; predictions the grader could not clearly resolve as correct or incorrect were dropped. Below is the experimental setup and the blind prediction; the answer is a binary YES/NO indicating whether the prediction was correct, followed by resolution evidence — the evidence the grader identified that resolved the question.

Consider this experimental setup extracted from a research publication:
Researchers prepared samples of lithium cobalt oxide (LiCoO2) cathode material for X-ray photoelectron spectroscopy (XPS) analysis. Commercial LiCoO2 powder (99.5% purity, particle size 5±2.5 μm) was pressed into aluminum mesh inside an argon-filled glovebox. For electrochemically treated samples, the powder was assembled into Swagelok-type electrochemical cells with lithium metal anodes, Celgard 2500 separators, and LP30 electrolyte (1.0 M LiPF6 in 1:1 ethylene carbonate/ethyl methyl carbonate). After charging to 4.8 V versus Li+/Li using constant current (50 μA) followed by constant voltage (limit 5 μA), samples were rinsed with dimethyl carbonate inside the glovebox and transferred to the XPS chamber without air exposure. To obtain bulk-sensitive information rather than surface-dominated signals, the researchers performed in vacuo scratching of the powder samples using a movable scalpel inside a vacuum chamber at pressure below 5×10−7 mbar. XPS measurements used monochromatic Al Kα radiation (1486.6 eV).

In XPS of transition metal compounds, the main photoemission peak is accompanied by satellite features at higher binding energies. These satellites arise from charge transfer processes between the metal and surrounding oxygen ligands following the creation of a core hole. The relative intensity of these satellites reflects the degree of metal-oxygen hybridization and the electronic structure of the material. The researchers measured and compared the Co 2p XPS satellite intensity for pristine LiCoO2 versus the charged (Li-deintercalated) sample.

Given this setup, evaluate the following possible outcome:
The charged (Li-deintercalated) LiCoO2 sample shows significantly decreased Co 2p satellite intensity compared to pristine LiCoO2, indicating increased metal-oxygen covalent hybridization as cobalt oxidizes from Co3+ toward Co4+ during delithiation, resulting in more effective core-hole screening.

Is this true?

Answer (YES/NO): NO